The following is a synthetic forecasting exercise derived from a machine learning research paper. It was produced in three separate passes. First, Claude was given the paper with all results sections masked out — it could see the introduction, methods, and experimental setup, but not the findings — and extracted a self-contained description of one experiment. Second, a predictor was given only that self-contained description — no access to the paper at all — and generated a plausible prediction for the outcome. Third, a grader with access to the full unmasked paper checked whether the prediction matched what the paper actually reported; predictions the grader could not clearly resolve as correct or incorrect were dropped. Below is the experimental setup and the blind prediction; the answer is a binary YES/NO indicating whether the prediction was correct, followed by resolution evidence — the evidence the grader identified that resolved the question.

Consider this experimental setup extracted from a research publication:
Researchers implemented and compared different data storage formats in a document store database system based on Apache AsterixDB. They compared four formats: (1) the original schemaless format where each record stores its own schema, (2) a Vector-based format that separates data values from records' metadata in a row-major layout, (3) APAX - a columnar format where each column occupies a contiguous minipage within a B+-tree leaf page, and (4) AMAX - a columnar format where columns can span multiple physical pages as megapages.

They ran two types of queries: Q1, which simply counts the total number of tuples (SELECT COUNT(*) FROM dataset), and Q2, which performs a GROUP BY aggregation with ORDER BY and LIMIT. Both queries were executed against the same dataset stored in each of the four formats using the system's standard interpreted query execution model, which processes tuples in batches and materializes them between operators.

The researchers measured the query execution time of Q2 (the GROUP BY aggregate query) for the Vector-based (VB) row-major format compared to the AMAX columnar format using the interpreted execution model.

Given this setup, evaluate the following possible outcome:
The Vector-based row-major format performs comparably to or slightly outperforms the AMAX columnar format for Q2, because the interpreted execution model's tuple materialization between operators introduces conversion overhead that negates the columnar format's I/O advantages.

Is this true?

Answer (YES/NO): YES